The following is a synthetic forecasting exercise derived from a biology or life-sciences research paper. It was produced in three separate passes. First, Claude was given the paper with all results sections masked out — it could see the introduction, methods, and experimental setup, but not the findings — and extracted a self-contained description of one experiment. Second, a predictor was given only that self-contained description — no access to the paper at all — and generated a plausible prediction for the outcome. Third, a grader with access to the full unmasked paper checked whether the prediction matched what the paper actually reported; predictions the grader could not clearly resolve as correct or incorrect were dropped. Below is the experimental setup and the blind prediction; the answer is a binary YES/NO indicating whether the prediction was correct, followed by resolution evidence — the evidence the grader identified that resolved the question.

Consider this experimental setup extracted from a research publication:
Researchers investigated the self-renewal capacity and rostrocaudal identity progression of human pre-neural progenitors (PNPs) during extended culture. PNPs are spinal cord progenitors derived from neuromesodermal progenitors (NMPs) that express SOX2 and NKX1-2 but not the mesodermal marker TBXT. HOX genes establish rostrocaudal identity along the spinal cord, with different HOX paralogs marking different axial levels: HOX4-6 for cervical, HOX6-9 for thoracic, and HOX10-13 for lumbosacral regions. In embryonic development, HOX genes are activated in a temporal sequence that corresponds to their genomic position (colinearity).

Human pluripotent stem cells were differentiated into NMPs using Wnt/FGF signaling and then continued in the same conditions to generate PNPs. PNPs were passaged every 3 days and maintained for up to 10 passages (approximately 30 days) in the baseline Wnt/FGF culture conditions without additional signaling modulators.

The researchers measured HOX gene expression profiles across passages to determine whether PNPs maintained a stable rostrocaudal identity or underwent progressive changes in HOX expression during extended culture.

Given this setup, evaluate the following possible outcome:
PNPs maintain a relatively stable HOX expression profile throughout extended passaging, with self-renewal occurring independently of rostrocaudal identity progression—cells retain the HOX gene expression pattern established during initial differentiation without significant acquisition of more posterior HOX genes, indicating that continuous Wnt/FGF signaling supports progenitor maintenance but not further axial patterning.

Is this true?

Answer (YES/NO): NO